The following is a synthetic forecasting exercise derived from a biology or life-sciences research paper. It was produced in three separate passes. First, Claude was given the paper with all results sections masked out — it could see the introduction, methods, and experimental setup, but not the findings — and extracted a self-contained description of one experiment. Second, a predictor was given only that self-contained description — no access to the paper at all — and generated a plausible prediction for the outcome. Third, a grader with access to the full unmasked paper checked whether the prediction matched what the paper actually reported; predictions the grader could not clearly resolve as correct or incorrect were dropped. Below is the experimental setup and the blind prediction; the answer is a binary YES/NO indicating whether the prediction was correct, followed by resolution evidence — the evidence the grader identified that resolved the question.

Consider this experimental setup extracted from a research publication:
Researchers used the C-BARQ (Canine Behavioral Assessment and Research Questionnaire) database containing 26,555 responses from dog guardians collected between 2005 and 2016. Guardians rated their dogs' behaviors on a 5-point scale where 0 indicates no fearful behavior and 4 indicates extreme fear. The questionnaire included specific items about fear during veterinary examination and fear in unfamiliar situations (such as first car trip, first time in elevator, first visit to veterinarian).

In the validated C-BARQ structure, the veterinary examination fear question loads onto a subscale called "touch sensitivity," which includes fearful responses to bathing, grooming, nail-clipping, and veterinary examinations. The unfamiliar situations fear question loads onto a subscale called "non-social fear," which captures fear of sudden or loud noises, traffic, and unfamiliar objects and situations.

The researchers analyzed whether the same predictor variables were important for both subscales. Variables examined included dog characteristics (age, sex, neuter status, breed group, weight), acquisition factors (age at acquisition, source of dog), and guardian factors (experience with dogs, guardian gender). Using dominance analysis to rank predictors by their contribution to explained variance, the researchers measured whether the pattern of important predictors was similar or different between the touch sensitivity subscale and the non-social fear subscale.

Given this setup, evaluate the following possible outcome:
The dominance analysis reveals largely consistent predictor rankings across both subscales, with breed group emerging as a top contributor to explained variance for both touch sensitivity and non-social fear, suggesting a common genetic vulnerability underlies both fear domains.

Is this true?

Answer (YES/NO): NO